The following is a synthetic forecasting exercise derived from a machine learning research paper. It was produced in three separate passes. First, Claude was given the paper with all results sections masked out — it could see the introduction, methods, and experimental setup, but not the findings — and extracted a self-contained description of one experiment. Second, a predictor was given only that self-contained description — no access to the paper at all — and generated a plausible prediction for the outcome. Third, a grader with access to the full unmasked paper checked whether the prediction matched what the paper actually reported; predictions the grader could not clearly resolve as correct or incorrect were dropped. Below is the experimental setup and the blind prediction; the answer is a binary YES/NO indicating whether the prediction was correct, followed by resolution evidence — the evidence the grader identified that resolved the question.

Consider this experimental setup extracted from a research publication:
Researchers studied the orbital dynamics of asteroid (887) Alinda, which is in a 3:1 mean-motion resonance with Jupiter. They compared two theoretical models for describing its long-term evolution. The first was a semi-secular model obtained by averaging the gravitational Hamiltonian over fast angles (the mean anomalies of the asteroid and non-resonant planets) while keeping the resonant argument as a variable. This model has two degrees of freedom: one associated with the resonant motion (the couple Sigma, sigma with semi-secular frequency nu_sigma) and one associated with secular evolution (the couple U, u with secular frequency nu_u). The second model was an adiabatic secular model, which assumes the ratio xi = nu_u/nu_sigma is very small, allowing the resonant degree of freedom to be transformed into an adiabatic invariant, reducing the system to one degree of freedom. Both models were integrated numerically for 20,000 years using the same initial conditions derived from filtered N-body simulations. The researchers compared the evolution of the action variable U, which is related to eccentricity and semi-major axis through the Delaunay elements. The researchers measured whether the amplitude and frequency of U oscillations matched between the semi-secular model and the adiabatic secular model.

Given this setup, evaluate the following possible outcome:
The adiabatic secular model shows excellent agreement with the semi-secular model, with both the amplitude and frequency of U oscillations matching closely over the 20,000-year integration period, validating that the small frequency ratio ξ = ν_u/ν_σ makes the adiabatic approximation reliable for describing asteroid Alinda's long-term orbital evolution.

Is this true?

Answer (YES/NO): NO